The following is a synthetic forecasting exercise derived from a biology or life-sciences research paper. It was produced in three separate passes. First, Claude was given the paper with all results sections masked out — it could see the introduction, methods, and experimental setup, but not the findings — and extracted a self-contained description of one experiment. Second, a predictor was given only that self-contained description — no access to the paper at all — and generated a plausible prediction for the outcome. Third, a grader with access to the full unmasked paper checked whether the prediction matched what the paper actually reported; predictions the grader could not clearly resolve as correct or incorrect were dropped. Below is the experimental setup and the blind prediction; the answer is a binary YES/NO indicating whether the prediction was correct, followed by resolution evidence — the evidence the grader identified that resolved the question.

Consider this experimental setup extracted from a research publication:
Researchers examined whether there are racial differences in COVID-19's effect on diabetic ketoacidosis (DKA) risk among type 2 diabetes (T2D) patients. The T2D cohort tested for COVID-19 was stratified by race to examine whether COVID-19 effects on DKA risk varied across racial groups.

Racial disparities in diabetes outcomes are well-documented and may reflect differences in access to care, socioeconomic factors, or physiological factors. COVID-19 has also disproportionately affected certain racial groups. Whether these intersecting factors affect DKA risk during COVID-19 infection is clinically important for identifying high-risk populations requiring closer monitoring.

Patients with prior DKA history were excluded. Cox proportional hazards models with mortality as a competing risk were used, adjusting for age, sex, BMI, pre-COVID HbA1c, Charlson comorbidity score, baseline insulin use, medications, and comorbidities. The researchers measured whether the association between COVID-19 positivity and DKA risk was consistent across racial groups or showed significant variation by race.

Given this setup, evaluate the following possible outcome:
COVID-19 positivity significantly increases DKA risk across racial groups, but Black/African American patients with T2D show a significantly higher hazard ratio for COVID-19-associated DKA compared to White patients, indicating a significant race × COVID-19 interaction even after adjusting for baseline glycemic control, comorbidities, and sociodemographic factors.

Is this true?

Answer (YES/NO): NO